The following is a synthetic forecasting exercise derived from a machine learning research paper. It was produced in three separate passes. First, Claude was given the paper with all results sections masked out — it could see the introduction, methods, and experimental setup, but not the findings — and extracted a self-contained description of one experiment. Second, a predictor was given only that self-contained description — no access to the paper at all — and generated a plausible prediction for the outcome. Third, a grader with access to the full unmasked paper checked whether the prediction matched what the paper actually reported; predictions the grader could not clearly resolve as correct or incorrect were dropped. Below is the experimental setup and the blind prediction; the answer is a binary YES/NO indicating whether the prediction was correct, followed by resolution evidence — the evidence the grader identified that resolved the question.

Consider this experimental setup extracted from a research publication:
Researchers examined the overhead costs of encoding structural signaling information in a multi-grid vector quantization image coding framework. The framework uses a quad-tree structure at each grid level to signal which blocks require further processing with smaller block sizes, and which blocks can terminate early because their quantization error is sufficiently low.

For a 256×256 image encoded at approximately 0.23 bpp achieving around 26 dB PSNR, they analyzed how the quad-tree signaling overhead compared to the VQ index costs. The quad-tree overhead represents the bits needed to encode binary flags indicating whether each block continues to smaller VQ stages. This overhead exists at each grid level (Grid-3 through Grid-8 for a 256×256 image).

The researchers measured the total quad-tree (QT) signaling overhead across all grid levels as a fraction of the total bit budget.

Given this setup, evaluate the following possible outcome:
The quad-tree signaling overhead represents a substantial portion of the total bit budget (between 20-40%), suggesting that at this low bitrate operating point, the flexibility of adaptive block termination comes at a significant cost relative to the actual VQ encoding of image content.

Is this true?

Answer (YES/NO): NO